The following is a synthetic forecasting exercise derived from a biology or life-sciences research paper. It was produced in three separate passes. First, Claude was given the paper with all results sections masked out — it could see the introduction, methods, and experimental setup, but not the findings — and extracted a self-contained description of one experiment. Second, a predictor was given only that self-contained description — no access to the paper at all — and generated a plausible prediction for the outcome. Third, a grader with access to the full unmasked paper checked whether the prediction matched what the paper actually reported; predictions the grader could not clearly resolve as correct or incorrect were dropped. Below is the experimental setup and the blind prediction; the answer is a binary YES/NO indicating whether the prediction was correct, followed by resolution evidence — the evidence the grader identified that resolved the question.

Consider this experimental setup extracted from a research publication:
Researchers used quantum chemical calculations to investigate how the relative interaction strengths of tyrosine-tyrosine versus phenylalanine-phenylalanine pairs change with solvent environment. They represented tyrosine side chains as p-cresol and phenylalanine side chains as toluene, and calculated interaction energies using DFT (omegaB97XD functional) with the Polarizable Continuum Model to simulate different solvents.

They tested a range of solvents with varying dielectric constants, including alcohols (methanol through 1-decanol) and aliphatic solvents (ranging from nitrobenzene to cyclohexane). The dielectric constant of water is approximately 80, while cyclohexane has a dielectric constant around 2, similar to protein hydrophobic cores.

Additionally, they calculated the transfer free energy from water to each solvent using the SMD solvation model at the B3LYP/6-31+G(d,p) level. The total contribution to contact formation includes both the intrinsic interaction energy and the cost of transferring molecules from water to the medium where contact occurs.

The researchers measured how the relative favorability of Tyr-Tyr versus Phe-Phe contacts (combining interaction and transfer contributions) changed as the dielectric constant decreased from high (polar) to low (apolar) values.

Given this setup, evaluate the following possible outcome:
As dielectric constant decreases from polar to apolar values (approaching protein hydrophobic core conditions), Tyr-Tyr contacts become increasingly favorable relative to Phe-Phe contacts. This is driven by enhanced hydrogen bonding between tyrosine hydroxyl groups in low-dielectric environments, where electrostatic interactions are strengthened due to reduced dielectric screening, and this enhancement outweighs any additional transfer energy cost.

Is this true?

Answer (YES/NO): NO